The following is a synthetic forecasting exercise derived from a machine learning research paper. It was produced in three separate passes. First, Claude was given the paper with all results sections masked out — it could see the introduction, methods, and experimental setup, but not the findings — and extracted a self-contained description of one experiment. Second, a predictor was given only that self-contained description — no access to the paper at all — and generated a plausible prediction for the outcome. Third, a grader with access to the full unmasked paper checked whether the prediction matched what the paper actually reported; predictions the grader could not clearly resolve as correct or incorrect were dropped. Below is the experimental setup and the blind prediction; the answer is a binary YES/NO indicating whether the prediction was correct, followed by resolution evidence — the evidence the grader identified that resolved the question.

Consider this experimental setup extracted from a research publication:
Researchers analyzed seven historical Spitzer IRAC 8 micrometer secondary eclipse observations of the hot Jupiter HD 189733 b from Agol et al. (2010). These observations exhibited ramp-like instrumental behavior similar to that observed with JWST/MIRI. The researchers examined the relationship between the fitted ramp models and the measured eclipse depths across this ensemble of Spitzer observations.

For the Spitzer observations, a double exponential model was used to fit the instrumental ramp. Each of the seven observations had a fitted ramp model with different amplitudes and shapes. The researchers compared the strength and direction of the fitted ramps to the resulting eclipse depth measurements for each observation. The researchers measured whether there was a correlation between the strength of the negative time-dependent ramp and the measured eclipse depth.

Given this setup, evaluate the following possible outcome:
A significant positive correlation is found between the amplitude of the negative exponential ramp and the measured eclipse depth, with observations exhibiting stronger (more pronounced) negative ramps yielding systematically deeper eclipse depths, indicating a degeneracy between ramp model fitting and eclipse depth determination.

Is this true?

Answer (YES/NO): YES